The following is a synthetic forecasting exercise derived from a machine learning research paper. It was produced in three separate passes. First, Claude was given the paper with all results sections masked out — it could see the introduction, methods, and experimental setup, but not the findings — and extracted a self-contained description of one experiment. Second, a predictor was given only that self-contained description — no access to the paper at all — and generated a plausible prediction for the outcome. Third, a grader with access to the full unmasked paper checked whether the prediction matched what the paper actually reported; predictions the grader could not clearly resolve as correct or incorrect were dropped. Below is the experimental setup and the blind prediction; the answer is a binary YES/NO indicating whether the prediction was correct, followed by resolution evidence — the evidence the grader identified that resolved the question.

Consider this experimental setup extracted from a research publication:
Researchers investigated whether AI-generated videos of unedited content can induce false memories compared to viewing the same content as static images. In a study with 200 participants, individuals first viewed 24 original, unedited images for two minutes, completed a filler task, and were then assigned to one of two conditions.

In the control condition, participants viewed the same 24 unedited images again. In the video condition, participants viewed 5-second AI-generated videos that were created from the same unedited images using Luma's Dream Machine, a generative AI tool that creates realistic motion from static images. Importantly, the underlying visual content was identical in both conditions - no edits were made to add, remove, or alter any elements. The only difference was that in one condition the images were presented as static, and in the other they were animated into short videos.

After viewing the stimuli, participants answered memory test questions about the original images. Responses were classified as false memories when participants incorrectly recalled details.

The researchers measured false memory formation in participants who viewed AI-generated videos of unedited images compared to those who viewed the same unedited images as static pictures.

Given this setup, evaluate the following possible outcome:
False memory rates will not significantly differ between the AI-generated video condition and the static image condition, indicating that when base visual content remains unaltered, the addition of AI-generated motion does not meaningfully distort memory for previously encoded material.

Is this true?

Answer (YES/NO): YES